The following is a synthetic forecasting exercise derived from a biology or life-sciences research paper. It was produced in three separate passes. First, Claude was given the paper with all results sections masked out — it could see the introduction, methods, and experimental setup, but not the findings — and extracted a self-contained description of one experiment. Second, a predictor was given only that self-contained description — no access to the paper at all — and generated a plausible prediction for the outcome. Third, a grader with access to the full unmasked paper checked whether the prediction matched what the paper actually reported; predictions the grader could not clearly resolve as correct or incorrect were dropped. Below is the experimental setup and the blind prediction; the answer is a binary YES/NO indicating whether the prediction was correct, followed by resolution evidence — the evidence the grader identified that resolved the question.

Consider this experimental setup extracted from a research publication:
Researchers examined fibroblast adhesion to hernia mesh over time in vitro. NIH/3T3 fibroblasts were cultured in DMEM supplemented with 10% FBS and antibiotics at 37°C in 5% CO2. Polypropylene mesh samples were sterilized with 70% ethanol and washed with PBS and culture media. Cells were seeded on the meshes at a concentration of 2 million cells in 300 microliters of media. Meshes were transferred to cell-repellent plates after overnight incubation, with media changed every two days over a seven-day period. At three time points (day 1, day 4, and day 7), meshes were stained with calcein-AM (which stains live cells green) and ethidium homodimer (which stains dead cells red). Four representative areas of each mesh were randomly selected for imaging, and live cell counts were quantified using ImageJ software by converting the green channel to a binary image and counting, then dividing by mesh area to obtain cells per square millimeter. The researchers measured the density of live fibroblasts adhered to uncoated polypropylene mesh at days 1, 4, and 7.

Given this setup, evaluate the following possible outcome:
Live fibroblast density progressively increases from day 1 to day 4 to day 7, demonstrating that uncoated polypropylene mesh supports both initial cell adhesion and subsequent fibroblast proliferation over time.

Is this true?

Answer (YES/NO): NO